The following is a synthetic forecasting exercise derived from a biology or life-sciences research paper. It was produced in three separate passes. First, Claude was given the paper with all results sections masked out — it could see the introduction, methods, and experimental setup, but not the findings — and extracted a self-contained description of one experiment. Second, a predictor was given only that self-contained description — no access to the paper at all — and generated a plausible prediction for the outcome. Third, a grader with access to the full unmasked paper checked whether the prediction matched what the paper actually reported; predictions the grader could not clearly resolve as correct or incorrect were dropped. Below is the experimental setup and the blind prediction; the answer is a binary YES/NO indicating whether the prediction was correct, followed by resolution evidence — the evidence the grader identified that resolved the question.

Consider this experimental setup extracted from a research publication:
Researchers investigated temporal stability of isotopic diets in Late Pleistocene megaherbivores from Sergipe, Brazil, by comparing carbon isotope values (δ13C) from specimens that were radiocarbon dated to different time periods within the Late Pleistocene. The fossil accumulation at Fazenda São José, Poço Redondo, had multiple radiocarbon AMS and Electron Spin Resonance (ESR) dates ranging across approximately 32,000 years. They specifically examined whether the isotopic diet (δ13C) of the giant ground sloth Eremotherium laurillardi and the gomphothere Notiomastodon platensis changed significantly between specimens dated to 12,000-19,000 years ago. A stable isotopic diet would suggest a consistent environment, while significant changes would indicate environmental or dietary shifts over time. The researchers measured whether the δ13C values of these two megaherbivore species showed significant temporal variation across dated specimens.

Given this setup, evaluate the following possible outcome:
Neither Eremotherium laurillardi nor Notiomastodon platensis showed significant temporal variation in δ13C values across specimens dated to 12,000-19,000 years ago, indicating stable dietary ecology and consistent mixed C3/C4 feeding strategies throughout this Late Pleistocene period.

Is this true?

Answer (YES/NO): NO